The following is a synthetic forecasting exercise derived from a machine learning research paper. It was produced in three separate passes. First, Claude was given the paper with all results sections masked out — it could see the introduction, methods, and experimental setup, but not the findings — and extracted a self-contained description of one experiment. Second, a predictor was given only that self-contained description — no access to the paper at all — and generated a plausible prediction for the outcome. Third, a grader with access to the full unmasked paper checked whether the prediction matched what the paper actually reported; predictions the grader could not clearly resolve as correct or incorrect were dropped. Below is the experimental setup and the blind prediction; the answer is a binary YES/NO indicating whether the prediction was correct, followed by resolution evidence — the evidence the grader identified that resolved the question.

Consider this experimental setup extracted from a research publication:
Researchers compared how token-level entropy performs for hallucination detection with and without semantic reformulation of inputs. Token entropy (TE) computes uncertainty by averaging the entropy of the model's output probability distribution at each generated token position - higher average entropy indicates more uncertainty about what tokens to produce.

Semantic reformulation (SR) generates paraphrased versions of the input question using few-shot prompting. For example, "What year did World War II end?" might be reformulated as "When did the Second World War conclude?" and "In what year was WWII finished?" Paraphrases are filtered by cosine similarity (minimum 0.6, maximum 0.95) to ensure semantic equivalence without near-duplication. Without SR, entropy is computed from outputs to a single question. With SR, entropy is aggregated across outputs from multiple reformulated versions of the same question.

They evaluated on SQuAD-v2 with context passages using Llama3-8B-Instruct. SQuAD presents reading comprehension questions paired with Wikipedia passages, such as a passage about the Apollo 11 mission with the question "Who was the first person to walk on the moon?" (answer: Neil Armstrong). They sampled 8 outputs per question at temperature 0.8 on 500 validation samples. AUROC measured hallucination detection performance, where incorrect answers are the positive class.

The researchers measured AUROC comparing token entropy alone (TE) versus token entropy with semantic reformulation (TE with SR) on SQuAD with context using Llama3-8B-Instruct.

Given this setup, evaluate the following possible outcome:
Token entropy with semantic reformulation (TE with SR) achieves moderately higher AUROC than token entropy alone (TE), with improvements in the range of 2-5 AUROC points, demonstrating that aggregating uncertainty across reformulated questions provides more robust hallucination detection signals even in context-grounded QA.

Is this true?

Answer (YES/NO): NO